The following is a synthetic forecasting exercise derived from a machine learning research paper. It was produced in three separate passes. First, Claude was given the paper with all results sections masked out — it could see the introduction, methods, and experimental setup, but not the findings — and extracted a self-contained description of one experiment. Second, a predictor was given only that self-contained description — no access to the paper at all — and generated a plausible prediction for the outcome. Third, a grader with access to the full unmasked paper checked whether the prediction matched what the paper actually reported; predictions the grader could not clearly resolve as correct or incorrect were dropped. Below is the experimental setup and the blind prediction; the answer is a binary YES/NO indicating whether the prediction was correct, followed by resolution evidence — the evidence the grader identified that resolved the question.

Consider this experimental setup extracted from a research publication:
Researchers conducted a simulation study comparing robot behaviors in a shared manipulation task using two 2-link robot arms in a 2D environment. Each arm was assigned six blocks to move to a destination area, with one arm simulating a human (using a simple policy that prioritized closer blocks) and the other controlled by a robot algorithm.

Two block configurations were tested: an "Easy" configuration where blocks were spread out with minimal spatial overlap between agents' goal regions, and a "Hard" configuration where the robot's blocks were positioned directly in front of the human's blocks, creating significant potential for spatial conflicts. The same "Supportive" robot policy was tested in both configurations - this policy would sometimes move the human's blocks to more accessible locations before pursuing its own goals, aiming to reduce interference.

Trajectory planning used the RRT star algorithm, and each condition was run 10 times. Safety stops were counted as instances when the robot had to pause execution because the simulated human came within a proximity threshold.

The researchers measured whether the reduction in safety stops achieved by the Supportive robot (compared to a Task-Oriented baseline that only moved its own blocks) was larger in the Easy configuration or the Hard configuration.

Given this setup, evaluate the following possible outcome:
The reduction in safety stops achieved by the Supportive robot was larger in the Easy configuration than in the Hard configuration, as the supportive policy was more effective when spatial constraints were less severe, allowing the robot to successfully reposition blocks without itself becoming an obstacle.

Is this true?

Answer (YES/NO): NO